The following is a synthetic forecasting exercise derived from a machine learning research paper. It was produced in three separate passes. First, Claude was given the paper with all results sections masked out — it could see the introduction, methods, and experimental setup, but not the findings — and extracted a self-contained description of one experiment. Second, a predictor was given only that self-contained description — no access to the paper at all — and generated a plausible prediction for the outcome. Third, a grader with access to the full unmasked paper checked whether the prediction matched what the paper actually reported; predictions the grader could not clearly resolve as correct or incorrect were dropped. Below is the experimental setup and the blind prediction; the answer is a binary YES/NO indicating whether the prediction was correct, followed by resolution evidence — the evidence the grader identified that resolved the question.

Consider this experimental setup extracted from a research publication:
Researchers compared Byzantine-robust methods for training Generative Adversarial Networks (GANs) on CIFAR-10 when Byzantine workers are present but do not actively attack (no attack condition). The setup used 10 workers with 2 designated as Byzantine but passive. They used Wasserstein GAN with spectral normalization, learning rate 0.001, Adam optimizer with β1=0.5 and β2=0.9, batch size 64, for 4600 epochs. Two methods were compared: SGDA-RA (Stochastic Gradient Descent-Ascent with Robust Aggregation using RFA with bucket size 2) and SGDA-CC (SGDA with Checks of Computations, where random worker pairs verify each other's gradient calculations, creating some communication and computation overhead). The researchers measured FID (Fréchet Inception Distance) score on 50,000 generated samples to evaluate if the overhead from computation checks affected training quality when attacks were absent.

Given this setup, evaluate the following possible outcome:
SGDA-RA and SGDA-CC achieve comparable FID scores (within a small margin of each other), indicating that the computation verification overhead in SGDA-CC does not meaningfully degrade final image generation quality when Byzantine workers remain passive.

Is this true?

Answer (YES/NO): YES